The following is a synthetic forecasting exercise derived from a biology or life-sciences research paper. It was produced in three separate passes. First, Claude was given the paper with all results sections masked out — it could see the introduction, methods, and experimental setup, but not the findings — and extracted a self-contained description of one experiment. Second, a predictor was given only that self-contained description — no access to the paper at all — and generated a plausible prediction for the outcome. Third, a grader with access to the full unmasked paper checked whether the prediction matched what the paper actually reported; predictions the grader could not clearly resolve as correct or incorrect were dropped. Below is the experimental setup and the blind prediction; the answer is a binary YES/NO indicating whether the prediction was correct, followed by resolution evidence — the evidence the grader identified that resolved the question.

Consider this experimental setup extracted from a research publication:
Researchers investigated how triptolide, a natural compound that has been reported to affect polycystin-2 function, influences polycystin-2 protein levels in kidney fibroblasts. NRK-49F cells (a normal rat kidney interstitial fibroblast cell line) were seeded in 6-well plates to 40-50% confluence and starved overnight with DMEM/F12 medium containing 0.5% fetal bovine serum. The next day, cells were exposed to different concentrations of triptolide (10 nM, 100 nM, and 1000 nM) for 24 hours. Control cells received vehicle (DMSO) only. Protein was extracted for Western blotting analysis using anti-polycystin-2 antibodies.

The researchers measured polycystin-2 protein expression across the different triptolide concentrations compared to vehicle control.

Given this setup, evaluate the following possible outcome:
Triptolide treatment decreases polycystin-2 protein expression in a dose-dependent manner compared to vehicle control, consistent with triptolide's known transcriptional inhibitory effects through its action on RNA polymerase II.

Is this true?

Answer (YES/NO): YES